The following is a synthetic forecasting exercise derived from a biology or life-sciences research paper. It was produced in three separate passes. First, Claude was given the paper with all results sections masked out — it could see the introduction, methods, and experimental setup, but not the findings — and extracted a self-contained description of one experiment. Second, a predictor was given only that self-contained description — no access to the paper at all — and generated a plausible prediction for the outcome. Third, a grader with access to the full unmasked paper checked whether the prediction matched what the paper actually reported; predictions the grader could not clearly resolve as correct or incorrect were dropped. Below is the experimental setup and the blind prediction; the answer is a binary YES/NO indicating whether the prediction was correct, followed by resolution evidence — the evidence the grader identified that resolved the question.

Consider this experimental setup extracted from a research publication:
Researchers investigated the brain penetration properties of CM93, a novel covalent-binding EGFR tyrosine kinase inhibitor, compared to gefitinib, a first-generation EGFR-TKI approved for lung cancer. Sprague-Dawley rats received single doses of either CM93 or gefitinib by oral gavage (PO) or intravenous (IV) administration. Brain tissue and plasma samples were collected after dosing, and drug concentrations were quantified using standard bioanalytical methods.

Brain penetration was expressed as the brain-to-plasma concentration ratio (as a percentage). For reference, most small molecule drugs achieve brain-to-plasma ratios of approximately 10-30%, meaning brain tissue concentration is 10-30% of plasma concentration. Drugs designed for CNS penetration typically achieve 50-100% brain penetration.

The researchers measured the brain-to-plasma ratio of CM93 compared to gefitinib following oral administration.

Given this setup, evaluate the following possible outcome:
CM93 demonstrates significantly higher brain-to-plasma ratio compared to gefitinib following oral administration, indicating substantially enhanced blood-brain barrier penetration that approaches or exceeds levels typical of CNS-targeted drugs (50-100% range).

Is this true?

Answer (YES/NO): YES